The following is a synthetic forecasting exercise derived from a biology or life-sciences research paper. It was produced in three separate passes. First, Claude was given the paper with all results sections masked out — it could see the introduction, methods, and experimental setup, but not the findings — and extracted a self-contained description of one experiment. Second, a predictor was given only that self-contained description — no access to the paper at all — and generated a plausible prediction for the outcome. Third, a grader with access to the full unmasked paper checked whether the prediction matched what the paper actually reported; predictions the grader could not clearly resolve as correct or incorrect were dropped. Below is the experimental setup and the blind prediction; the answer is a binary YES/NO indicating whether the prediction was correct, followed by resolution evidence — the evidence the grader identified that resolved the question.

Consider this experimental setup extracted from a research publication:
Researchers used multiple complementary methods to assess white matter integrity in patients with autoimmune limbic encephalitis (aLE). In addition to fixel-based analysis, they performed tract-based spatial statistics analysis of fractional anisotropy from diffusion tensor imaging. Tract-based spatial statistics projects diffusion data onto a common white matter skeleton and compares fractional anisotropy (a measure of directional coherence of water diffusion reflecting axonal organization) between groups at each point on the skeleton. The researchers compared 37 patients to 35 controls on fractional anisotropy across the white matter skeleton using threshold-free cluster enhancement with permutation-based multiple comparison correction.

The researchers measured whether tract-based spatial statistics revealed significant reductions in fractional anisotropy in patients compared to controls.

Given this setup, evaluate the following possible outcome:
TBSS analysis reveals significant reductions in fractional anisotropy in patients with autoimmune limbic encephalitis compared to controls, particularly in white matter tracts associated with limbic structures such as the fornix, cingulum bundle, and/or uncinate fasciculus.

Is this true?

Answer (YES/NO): YES